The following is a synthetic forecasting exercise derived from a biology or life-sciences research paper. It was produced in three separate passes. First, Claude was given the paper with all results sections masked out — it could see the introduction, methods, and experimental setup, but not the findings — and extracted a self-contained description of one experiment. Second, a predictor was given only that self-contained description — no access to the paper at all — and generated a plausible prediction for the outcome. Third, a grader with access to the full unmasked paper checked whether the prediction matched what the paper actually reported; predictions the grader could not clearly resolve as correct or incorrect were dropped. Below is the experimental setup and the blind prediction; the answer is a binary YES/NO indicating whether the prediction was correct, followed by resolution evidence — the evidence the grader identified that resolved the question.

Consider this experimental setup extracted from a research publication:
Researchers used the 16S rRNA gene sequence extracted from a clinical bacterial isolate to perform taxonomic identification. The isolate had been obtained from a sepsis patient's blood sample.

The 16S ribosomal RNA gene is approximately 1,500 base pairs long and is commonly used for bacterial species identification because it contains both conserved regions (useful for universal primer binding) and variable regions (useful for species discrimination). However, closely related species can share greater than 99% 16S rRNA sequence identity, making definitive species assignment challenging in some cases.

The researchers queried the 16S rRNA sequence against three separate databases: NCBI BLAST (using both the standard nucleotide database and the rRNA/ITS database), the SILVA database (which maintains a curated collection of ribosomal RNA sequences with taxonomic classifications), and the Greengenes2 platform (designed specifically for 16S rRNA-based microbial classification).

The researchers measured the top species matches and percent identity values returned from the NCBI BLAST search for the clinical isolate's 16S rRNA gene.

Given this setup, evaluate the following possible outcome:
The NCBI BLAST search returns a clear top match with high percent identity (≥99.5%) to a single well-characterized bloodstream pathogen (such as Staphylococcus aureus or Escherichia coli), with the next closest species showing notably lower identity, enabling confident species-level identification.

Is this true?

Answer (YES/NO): NO